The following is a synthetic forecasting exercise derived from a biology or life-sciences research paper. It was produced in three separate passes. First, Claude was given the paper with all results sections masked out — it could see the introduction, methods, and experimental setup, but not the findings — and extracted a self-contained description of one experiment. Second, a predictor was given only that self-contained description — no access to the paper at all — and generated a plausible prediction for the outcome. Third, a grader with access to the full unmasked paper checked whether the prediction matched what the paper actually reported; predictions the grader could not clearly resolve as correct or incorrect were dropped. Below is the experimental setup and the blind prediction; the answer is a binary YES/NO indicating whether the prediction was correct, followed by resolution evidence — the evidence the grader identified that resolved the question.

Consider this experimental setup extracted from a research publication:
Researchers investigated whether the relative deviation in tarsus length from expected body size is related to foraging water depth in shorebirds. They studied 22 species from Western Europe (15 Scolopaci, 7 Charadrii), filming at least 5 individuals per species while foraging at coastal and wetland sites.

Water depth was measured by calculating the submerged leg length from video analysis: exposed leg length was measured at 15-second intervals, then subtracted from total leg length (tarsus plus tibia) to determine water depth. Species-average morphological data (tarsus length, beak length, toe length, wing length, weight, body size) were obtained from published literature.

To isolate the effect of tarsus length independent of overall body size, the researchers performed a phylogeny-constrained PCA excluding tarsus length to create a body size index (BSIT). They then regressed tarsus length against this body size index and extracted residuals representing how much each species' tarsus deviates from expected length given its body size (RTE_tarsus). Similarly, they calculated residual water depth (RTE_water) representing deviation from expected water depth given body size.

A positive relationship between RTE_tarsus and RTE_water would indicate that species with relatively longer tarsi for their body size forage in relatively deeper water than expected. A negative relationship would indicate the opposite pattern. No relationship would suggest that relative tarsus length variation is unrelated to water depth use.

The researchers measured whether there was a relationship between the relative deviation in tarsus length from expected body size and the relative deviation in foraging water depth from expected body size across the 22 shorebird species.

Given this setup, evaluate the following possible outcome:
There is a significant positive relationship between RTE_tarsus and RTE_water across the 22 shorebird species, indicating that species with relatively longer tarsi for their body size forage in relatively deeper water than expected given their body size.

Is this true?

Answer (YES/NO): YES